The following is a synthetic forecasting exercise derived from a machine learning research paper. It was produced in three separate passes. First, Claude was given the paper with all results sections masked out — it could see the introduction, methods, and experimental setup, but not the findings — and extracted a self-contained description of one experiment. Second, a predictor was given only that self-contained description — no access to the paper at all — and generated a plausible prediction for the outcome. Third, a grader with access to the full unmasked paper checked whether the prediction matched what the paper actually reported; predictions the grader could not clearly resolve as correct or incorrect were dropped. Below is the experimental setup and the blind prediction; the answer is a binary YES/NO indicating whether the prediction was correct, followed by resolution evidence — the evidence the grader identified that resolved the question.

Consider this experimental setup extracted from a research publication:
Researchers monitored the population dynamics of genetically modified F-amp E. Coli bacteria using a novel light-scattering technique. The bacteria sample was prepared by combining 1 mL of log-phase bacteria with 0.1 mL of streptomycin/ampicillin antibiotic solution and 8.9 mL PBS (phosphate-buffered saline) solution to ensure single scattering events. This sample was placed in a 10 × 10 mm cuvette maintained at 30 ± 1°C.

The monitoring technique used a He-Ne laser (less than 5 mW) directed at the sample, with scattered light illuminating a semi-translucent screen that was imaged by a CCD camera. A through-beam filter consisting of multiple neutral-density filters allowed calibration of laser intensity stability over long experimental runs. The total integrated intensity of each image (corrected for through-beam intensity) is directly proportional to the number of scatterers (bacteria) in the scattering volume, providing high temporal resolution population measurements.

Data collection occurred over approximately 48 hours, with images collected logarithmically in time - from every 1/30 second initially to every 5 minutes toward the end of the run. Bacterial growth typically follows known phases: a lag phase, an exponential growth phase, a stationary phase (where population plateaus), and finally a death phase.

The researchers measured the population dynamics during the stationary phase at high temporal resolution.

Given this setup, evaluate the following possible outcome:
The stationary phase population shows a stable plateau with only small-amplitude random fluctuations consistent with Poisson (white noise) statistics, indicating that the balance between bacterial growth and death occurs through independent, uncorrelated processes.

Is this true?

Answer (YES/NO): NO